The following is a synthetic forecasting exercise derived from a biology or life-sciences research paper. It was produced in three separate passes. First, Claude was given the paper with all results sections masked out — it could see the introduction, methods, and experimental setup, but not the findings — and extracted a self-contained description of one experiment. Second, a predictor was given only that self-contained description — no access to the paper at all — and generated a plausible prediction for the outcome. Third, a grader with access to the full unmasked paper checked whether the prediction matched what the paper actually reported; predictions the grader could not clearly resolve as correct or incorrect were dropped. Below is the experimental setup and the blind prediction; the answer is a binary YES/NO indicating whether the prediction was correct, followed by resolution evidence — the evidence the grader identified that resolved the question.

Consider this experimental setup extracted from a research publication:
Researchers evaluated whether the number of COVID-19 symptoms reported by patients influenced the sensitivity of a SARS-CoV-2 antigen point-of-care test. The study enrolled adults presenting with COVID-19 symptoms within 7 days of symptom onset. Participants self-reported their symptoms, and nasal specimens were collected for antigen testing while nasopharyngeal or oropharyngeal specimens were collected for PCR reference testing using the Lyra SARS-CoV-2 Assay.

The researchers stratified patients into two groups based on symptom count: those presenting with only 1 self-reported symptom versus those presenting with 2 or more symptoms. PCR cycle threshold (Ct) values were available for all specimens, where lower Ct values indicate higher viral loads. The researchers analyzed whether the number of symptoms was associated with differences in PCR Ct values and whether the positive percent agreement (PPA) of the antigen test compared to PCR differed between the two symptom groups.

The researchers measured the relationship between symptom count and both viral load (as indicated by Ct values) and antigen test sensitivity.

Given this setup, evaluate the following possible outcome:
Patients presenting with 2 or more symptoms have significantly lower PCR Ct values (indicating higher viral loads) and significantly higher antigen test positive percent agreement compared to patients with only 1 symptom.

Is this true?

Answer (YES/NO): NO